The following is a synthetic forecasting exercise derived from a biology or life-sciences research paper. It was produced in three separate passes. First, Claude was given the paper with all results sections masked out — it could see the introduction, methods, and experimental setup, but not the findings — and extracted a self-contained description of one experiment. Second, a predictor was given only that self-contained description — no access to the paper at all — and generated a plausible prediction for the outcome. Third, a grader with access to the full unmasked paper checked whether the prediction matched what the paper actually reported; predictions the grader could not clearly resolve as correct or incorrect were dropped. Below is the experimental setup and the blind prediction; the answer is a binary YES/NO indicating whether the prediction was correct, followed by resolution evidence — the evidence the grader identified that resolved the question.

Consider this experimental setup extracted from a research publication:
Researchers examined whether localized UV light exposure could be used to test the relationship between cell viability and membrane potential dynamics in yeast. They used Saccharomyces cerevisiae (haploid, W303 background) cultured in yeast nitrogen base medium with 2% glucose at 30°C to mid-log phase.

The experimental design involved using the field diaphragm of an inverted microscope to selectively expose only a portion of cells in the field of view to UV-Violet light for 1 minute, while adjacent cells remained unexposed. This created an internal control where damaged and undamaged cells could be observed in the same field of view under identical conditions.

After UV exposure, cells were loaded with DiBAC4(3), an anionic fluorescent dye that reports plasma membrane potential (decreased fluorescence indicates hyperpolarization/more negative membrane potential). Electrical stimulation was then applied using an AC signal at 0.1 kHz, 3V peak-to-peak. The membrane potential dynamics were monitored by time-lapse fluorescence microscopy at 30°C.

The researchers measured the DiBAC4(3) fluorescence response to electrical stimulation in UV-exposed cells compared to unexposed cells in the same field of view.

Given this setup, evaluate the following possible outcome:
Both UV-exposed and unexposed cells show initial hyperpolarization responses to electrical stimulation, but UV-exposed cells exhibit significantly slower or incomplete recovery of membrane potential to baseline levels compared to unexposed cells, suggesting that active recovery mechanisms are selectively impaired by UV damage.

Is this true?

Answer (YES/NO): NO